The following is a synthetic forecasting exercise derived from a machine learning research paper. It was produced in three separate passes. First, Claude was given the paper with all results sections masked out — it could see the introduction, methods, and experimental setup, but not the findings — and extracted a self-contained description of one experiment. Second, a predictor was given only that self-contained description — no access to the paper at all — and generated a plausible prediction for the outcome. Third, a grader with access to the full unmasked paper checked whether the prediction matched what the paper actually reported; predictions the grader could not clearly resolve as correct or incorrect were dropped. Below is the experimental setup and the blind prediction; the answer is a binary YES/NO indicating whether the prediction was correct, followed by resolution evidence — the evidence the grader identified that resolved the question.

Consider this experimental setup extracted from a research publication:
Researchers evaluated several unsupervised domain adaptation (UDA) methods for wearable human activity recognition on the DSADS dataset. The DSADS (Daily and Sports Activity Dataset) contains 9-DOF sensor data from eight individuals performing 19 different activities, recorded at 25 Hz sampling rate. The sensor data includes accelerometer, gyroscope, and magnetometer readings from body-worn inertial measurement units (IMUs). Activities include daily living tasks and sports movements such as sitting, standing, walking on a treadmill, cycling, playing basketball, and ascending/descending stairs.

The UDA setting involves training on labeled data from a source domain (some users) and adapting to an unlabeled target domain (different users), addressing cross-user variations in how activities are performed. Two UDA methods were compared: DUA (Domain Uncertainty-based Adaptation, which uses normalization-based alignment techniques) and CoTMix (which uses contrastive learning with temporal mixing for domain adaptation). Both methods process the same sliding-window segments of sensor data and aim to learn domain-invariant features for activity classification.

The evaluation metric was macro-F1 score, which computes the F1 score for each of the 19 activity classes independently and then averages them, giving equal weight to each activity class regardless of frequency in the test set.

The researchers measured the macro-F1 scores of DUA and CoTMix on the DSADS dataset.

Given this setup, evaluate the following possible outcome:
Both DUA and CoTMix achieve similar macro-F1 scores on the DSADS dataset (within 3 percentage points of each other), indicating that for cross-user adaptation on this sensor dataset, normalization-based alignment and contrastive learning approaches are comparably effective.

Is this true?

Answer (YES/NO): NO